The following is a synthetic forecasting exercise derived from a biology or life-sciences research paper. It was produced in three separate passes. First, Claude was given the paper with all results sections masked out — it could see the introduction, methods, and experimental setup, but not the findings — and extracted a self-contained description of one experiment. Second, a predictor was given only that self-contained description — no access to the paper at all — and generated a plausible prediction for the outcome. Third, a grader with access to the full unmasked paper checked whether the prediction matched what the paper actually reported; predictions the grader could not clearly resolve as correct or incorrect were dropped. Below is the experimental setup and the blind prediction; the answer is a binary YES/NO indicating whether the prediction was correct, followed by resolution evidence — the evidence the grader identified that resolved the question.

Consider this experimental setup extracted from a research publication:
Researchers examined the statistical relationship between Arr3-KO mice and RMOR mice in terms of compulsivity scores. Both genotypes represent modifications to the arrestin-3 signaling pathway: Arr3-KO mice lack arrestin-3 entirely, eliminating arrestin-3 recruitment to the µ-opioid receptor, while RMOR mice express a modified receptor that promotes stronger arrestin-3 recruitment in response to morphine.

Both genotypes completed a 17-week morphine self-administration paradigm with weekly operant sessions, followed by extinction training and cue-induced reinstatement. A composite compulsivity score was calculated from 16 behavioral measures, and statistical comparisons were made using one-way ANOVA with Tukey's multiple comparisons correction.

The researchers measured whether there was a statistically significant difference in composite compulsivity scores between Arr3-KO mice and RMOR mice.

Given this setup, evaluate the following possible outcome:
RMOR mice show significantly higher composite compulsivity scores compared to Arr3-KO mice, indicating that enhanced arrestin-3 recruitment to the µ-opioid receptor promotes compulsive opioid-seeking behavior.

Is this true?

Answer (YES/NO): NO